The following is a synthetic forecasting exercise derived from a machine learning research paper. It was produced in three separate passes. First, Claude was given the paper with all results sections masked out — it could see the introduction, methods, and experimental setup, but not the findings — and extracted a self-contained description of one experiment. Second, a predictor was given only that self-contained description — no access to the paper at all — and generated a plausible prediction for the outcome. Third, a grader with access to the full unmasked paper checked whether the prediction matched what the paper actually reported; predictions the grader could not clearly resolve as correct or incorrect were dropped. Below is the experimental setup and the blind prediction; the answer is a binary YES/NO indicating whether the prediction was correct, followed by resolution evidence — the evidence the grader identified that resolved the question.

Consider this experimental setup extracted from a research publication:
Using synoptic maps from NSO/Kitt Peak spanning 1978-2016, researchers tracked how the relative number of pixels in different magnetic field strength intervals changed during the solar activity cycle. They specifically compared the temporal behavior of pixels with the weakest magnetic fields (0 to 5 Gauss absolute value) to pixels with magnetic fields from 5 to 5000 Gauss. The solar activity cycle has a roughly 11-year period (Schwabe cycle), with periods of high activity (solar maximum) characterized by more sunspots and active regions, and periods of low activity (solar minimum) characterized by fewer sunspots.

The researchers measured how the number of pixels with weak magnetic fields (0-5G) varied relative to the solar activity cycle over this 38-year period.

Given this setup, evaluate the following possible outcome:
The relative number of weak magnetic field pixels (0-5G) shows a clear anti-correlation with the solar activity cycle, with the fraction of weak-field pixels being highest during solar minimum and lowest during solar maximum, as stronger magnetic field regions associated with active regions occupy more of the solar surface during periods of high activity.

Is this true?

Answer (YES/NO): YES